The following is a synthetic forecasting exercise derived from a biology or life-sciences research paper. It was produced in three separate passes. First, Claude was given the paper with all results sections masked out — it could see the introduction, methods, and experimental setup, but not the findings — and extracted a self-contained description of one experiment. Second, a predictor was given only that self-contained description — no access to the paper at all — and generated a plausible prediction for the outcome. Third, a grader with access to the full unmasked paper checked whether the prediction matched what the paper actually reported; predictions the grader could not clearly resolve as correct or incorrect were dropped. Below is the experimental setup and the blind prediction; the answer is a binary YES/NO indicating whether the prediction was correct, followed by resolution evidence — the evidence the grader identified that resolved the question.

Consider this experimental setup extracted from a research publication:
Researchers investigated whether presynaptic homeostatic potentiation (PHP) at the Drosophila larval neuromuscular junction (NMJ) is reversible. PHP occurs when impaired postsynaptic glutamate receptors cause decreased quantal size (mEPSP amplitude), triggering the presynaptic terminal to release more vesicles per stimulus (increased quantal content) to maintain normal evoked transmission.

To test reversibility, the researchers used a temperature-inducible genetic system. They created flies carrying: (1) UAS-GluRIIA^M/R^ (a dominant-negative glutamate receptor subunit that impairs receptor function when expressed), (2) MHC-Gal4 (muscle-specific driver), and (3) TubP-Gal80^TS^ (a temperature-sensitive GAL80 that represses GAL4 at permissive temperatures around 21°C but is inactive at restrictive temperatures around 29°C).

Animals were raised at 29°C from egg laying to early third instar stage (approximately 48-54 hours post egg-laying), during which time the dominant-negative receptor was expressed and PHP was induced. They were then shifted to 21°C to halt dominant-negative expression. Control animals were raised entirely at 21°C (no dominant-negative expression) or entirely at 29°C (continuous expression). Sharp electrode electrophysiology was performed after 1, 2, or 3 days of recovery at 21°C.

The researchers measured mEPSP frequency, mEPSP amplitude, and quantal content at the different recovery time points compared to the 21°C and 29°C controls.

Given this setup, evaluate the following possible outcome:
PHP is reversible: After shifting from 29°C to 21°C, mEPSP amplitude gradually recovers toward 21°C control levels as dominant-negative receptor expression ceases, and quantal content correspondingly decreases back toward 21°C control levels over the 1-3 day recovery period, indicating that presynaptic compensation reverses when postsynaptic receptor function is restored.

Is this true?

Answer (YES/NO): YES